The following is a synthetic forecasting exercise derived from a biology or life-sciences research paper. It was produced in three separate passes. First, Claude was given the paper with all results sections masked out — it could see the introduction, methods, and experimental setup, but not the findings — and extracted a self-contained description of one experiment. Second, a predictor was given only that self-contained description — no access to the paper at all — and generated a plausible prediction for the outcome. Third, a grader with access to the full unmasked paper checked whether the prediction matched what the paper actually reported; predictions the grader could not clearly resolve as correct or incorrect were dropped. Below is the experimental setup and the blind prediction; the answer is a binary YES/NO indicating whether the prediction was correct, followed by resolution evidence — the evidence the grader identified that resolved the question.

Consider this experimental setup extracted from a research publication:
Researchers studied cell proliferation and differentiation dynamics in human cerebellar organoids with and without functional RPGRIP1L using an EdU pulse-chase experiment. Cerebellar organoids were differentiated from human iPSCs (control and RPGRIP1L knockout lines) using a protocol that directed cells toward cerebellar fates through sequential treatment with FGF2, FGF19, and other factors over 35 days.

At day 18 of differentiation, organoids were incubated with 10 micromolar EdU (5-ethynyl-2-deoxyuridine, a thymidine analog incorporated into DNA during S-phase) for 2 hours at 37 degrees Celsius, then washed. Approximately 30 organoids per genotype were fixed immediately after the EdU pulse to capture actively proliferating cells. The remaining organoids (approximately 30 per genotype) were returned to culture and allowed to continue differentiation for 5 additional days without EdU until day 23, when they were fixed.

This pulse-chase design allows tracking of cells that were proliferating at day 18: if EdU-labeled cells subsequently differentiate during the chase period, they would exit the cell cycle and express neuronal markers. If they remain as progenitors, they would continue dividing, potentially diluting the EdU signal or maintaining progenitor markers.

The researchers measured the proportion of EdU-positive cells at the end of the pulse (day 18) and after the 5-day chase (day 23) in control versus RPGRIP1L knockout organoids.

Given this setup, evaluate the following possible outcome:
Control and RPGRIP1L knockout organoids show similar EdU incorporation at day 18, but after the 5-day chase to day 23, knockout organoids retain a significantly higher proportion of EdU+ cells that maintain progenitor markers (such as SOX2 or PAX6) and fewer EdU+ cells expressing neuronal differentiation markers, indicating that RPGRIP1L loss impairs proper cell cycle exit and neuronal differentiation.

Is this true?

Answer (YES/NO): NO